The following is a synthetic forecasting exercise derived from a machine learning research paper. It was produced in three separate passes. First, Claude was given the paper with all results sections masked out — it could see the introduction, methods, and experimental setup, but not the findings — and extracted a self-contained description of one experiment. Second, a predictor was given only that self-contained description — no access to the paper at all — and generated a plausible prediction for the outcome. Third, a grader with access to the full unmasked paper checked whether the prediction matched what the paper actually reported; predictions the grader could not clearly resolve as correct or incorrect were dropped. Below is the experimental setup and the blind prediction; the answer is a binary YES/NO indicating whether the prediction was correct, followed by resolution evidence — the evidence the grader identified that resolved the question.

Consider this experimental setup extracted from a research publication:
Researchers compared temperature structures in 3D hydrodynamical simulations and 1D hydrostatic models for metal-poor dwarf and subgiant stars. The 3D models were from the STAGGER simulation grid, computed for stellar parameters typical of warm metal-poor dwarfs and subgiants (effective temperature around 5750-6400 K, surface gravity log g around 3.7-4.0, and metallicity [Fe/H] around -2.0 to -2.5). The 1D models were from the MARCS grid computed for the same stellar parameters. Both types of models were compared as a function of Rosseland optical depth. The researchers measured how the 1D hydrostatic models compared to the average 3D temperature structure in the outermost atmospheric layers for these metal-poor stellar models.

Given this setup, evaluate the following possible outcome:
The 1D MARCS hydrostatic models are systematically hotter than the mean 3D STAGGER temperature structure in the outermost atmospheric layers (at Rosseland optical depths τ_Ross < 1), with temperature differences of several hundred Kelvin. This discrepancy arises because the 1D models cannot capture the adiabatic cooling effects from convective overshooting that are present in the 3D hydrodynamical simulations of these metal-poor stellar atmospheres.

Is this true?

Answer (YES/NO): YES